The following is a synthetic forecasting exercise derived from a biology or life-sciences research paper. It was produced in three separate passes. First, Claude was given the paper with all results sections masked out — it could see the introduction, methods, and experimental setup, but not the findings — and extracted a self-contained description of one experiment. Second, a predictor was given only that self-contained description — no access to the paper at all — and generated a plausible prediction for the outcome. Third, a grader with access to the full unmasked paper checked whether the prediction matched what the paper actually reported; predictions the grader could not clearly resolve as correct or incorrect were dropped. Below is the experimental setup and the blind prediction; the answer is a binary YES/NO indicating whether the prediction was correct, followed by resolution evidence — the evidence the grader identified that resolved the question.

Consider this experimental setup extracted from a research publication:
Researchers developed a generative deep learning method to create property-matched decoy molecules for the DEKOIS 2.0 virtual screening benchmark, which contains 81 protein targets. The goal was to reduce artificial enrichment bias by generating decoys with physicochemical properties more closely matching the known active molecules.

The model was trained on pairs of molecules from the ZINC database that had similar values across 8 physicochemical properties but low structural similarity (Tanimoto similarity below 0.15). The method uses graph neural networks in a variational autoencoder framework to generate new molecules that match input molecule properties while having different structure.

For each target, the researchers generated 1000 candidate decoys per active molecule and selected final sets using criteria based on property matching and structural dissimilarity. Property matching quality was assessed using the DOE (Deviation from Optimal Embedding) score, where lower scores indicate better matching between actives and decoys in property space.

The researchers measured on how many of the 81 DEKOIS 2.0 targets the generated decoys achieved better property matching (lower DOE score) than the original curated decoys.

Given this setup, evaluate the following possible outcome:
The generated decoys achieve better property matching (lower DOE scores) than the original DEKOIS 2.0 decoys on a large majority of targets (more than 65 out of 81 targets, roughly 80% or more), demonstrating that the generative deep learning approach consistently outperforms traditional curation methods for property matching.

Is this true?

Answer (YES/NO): YES